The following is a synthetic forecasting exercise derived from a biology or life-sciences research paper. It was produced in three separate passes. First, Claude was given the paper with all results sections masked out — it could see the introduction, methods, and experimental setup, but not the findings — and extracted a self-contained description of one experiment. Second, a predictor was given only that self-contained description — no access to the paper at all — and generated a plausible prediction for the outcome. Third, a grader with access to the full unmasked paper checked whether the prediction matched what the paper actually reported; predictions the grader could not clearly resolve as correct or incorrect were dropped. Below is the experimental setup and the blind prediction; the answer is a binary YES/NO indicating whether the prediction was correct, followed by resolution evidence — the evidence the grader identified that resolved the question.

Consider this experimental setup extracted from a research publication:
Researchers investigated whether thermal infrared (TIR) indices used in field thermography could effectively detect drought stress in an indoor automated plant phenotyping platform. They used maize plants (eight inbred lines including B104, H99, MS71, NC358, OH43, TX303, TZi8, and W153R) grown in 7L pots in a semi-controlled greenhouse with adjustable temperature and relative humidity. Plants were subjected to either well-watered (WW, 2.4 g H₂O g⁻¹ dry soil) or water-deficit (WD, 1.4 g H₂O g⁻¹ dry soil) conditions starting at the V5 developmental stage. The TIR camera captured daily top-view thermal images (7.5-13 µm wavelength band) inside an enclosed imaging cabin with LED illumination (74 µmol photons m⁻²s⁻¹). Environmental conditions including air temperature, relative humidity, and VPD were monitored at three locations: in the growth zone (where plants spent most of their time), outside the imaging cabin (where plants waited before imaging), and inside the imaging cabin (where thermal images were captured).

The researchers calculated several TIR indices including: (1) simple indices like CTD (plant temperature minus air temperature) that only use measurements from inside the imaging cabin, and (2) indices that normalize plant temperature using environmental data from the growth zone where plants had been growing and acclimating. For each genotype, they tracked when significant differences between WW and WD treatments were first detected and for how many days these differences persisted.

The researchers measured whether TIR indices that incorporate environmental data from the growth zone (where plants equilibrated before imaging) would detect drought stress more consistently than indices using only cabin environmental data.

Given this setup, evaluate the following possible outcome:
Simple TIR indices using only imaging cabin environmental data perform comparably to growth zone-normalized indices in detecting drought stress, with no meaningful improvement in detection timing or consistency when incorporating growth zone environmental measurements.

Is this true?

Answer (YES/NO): NO